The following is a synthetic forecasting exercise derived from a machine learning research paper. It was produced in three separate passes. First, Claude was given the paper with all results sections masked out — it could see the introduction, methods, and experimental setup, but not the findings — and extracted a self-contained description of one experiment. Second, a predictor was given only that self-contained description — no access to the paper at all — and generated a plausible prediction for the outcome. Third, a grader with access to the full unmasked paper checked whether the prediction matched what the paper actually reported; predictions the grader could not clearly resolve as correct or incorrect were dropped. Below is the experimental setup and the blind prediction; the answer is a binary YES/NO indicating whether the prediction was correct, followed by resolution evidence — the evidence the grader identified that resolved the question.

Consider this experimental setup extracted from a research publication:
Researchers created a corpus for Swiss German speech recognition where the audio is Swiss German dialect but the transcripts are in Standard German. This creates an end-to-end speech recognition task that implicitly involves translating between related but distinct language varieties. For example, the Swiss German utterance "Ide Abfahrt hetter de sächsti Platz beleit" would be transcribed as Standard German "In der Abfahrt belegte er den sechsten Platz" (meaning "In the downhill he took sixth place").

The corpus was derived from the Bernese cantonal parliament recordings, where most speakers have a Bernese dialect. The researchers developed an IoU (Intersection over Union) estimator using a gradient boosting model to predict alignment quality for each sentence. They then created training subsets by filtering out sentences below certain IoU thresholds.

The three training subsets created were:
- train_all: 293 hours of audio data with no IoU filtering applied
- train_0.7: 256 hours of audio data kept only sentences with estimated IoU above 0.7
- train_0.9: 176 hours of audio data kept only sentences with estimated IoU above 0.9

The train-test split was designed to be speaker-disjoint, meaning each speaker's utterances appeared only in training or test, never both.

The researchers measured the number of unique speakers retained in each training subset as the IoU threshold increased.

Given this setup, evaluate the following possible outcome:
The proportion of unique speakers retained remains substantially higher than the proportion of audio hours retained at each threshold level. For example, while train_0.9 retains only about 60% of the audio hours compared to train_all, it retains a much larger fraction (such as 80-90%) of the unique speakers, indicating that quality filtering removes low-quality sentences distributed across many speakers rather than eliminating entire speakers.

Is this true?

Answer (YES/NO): YES